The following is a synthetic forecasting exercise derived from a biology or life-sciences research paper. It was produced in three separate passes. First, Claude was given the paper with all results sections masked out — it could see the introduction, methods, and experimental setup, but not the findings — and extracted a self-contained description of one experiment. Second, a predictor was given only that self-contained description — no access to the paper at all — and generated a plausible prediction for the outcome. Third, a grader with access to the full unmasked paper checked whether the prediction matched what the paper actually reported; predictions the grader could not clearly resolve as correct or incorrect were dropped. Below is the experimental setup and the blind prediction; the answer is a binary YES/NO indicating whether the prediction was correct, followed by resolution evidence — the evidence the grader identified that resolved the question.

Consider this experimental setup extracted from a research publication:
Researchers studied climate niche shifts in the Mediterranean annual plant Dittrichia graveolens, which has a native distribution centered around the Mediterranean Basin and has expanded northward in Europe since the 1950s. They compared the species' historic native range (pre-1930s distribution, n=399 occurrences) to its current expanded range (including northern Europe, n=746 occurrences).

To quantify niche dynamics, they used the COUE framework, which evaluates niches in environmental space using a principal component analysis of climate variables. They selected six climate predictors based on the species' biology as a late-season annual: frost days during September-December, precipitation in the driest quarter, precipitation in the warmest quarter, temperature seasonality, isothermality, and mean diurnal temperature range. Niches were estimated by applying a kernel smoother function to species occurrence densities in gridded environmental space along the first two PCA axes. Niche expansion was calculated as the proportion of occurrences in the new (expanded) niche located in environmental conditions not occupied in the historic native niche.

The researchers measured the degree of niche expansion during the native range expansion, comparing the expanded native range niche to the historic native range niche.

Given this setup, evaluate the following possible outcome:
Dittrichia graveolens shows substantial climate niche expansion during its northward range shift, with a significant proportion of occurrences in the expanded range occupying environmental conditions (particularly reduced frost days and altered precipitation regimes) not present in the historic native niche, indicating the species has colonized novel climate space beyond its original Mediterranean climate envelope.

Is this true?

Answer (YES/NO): NO